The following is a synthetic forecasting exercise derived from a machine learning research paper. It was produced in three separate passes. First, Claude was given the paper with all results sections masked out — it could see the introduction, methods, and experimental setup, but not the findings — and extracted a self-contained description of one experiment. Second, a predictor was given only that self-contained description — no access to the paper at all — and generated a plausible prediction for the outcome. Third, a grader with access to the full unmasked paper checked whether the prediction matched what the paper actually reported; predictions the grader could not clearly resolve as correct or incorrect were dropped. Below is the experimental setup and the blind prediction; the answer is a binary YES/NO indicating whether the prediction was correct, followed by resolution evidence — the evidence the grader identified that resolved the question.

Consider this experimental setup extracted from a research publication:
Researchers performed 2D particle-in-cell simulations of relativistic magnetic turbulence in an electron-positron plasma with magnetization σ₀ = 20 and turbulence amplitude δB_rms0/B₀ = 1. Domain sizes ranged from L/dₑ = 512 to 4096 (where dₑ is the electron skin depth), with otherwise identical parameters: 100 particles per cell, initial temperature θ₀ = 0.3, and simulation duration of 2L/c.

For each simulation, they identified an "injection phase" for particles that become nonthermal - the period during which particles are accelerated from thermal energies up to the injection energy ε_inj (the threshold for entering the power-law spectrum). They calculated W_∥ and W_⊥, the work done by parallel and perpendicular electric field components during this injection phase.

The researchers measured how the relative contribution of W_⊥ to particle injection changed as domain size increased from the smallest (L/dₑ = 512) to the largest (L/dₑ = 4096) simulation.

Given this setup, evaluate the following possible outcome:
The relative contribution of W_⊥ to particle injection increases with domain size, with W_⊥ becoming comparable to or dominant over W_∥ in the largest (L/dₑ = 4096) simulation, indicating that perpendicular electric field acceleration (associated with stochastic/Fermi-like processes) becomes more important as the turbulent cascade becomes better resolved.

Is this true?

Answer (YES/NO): YES